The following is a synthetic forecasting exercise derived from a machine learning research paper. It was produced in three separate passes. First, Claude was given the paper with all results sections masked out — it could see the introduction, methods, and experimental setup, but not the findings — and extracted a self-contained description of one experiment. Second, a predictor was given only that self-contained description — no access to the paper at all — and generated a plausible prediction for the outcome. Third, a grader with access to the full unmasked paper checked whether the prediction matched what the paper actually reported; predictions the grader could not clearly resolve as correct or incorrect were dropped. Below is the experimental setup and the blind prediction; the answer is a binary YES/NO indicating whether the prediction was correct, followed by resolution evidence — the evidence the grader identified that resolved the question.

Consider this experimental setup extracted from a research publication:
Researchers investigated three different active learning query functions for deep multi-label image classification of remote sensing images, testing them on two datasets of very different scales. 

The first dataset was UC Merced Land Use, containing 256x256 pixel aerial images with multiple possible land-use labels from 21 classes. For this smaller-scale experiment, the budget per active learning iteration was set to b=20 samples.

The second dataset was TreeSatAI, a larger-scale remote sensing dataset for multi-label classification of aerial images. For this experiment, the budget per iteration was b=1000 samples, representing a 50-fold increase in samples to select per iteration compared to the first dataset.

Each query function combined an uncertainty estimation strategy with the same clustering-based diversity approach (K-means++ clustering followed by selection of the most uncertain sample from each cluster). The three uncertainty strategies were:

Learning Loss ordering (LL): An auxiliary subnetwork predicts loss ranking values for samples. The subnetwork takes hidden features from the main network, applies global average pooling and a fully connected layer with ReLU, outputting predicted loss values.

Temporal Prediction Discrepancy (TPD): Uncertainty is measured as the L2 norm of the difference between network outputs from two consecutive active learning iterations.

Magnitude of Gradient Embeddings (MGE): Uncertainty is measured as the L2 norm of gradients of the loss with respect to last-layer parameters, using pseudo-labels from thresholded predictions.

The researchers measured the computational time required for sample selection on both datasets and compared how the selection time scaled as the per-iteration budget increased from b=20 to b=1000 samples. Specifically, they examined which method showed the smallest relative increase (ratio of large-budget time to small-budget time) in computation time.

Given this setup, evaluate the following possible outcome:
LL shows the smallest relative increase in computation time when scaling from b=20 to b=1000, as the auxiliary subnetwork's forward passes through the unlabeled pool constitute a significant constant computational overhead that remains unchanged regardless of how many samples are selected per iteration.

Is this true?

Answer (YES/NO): NO